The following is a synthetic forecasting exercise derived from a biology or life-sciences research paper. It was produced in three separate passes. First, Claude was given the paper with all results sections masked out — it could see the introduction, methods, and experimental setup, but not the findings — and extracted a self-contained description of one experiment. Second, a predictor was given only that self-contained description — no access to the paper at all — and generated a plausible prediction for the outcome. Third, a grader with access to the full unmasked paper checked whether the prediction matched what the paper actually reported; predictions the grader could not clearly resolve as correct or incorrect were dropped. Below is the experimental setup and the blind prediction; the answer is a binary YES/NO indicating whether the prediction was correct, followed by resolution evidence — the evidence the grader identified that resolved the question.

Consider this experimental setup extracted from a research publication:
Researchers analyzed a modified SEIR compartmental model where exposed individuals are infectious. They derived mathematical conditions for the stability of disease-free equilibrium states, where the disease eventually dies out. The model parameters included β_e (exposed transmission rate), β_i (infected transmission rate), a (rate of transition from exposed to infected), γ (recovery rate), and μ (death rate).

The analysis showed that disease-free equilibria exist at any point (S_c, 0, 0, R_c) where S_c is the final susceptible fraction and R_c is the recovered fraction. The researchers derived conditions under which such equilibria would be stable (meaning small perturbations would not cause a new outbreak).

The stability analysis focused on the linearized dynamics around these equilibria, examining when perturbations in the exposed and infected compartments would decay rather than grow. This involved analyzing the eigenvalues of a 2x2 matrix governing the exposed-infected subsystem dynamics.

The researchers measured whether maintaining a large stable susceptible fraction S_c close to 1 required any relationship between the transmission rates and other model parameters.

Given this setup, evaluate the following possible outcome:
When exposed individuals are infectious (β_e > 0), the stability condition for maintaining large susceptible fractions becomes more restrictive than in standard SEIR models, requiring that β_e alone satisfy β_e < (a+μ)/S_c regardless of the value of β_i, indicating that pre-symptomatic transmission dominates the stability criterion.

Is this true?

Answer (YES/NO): NO